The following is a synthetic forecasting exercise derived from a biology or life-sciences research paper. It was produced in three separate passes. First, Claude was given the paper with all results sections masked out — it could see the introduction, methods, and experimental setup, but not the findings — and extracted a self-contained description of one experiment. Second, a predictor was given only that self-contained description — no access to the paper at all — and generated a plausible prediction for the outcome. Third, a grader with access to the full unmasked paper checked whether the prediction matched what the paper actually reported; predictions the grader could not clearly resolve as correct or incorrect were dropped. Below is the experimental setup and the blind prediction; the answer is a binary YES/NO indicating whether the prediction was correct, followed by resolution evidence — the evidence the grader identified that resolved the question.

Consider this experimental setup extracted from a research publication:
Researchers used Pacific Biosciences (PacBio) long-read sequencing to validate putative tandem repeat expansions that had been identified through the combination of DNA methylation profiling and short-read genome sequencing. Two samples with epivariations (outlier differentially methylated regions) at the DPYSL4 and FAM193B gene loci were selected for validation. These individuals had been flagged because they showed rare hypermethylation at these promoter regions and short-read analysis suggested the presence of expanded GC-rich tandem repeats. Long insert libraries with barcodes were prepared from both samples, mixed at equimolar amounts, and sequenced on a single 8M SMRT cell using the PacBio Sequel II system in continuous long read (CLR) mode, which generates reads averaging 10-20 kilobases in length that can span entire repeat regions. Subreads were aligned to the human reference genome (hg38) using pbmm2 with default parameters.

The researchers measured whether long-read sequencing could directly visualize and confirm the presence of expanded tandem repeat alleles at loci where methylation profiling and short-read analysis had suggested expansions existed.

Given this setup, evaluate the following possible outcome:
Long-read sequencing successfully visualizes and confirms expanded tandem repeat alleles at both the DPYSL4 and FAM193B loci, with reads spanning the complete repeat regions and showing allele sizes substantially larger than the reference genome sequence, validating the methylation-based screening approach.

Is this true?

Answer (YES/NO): YES